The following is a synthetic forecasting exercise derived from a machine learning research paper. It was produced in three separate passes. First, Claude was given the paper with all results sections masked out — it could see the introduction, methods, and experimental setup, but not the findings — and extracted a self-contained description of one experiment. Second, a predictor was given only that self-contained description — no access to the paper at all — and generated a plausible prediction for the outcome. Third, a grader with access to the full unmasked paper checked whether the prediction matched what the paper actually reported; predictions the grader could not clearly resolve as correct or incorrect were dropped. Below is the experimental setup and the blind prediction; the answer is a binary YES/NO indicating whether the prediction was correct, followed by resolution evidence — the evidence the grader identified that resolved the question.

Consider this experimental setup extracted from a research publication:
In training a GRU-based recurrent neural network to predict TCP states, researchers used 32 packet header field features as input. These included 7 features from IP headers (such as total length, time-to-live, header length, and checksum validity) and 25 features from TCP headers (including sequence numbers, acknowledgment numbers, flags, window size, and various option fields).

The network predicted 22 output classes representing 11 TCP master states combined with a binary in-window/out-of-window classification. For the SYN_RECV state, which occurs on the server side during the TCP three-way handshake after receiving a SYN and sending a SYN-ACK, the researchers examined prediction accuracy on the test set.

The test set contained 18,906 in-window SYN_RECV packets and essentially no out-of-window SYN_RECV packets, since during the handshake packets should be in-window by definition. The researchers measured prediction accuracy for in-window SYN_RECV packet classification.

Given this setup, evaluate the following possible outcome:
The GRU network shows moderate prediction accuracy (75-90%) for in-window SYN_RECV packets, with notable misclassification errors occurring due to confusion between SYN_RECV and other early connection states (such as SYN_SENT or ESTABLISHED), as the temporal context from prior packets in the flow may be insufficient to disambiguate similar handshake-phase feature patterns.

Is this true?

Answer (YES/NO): NO